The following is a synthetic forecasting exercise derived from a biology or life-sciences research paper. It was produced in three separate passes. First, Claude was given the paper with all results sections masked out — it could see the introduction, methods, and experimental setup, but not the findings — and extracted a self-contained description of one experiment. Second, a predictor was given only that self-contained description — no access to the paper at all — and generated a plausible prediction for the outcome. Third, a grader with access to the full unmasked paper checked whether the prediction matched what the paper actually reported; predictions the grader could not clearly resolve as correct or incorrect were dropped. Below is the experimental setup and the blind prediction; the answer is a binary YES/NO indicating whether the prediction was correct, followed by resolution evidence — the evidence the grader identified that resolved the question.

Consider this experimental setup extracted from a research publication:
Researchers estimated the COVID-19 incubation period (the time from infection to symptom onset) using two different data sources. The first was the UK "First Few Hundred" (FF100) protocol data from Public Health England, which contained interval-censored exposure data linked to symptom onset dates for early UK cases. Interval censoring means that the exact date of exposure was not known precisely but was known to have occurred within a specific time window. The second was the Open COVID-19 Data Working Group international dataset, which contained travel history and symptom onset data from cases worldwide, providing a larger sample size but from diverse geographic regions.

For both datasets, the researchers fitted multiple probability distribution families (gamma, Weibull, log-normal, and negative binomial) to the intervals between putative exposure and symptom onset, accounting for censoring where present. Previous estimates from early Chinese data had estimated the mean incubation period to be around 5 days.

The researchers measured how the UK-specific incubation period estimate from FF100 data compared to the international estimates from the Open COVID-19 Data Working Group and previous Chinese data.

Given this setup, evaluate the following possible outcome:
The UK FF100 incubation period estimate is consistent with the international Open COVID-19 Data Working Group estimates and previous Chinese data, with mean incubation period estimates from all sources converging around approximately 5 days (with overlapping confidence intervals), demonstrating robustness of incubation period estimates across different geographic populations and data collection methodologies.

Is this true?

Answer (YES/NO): NO